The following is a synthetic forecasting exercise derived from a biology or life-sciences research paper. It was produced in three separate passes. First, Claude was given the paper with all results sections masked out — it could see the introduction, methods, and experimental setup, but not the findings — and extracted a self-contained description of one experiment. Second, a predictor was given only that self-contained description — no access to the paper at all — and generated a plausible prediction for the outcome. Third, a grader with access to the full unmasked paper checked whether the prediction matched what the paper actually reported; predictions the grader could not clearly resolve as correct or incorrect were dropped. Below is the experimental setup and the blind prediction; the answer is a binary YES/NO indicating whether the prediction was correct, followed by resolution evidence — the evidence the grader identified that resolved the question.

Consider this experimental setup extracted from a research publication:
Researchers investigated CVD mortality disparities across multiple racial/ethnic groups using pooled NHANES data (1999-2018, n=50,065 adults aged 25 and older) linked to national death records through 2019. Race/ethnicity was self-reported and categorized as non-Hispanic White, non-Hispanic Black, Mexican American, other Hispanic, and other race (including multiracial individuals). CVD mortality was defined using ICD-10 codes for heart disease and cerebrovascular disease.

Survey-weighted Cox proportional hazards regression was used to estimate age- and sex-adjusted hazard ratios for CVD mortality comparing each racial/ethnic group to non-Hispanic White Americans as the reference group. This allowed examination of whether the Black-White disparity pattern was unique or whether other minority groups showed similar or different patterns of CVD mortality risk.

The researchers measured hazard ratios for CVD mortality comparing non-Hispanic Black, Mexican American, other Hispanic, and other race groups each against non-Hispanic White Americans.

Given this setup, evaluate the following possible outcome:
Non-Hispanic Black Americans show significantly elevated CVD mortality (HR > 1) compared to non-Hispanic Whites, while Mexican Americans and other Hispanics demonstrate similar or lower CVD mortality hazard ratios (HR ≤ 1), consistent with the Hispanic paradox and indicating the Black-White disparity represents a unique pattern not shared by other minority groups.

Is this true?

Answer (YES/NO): YES